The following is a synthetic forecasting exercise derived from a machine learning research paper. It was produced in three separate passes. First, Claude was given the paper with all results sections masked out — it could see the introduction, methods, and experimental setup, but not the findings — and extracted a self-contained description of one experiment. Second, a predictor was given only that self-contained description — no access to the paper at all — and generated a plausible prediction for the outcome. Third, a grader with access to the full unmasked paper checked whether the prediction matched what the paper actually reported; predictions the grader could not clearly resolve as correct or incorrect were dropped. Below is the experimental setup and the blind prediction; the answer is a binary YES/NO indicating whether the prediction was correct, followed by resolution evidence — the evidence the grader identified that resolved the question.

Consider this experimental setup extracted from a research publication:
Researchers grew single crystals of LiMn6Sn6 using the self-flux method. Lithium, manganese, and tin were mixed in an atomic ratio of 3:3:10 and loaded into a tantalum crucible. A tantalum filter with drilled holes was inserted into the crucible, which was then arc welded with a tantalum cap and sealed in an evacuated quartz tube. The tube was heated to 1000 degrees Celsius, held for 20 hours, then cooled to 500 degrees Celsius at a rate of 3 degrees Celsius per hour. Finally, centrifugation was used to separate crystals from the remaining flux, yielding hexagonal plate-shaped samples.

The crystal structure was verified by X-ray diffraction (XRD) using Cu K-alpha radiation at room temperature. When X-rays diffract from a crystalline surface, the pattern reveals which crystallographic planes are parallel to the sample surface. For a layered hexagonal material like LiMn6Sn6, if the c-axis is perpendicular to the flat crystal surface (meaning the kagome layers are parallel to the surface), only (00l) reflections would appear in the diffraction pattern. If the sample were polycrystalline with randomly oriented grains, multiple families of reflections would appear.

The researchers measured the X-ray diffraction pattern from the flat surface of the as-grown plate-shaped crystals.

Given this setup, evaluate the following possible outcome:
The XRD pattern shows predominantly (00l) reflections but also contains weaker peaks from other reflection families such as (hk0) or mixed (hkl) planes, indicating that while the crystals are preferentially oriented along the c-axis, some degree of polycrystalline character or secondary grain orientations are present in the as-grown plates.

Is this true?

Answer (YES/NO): NO